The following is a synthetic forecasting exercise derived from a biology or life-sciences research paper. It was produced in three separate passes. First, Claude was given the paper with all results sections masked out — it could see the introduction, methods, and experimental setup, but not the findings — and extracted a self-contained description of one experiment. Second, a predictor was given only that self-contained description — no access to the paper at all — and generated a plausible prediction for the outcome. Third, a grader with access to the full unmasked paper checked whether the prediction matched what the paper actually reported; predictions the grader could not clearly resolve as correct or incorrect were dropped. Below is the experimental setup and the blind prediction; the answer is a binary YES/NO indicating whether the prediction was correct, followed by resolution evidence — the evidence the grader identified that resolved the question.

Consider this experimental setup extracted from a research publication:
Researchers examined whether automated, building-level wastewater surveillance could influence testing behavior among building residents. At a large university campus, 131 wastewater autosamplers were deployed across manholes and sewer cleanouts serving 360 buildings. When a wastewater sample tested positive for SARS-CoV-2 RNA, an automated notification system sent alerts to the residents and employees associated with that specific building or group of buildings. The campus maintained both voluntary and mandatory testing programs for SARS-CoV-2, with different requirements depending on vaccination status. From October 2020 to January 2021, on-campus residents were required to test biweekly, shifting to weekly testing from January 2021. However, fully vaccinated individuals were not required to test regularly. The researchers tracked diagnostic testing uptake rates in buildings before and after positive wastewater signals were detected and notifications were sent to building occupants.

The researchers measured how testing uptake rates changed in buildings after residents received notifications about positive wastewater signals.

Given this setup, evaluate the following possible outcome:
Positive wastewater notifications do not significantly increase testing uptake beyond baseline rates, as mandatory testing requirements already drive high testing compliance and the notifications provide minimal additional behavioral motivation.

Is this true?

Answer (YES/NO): NO